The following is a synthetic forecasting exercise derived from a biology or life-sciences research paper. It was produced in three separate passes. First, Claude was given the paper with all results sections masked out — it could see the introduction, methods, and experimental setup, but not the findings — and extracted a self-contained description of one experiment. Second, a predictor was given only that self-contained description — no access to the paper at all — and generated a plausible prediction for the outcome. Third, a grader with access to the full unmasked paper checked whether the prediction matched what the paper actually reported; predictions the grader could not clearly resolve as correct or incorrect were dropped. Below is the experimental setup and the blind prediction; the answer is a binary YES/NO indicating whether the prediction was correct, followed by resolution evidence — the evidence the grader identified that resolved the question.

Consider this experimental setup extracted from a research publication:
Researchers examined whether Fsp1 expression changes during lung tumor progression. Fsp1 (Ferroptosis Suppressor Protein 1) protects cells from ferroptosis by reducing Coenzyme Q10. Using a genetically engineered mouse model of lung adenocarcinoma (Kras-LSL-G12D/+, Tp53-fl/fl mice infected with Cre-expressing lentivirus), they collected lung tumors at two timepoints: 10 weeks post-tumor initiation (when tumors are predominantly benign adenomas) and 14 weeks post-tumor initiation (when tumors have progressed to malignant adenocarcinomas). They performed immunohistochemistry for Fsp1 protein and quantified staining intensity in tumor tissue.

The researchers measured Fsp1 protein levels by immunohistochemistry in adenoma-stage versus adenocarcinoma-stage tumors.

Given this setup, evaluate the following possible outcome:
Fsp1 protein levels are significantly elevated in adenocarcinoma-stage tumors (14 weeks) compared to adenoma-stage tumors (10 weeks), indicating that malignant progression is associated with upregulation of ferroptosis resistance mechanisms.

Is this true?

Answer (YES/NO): YES